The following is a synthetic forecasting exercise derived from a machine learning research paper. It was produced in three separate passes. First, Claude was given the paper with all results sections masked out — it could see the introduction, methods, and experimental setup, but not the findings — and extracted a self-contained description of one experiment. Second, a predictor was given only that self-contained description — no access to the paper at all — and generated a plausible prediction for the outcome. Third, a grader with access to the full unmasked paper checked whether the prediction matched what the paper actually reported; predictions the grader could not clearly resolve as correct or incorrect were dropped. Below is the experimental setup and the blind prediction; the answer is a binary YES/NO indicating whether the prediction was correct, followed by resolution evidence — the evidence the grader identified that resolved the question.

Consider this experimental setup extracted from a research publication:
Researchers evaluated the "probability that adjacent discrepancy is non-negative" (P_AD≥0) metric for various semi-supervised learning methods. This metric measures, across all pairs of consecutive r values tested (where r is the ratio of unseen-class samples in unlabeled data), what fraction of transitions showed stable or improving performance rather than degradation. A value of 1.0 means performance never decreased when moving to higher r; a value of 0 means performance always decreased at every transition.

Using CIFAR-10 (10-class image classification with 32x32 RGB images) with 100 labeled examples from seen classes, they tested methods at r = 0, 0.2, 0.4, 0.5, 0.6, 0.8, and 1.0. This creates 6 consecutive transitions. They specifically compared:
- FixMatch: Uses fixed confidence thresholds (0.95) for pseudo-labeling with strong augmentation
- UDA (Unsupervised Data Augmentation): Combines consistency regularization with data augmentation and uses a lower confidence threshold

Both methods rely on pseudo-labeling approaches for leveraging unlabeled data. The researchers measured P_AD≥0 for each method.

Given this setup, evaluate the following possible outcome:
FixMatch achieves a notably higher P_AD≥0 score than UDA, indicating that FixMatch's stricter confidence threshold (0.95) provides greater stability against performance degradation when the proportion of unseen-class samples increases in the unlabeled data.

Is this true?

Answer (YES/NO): NO